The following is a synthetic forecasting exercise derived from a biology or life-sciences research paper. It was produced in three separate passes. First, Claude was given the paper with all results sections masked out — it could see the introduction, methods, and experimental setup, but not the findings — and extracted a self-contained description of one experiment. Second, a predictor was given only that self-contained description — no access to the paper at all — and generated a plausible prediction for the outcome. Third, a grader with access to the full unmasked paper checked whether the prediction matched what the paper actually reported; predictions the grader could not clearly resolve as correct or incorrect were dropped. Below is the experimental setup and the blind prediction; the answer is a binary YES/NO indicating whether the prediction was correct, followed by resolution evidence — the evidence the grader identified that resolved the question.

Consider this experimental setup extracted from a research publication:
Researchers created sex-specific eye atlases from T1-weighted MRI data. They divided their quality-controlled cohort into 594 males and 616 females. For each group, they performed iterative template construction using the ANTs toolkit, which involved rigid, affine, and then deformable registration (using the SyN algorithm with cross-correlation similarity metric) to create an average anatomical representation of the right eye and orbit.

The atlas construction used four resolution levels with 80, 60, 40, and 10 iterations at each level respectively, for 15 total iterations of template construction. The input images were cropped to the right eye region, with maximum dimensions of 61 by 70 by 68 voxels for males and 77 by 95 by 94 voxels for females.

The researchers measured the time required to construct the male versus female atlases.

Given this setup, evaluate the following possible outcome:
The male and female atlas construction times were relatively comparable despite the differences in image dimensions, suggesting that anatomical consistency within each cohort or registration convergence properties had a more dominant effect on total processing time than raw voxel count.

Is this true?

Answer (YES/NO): NO